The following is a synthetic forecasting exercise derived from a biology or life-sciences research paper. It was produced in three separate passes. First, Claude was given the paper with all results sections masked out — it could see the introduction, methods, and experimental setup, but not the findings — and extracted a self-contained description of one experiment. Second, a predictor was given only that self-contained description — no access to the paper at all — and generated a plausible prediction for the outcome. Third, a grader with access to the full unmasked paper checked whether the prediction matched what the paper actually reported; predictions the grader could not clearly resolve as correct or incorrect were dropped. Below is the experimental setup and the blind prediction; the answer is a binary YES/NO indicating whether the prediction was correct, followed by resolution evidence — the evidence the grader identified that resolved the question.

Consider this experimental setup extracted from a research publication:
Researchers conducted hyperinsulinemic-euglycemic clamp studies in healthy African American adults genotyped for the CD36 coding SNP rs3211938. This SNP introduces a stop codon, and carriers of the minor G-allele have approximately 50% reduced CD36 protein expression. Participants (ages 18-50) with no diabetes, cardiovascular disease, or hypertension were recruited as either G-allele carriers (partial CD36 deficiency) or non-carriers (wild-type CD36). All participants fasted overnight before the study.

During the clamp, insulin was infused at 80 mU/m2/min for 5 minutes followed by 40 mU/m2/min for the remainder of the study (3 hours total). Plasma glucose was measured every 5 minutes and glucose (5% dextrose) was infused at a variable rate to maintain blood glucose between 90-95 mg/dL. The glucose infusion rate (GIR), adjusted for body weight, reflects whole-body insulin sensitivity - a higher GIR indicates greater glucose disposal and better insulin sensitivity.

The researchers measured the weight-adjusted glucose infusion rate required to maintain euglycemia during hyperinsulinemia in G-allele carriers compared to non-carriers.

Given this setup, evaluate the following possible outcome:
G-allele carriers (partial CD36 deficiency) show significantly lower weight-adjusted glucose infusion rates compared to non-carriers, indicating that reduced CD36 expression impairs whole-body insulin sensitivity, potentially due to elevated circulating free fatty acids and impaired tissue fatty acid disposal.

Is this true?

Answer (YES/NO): NO